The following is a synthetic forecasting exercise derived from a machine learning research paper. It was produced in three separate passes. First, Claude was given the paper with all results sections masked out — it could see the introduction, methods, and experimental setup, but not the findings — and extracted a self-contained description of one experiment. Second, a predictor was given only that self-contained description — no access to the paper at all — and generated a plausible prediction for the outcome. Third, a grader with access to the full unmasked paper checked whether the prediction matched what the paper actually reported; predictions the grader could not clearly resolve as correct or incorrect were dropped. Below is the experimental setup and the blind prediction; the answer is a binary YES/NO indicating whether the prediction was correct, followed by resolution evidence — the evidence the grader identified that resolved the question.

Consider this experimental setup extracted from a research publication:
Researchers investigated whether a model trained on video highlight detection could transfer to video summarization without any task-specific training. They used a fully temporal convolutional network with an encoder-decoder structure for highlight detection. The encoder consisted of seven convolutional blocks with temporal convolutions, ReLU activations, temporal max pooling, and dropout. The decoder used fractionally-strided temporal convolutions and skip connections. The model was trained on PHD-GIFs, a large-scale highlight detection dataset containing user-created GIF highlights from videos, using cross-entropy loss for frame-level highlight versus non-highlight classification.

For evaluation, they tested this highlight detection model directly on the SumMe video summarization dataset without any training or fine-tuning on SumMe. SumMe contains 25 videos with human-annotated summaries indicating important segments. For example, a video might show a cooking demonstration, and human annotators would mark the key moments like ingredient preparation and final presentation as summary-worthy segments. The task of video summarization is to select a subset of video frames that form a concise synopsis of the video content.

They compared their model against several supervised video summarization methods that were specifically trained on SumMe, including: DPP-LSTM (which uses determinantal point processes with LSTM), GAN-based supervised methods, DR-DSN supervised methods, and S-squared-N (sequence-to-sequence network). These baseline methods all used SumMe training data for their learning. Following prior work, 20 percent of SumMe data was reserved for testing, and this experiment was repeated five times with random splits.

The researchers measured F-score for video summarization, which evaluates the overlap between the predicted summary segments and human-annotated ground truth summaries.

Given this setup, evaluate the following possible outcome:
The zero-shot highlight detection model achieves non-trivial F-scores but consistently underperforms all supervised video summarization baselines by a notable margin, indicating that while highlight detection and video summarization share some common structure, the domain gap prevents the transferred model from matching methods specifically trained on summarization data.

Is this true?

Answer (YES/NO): NO